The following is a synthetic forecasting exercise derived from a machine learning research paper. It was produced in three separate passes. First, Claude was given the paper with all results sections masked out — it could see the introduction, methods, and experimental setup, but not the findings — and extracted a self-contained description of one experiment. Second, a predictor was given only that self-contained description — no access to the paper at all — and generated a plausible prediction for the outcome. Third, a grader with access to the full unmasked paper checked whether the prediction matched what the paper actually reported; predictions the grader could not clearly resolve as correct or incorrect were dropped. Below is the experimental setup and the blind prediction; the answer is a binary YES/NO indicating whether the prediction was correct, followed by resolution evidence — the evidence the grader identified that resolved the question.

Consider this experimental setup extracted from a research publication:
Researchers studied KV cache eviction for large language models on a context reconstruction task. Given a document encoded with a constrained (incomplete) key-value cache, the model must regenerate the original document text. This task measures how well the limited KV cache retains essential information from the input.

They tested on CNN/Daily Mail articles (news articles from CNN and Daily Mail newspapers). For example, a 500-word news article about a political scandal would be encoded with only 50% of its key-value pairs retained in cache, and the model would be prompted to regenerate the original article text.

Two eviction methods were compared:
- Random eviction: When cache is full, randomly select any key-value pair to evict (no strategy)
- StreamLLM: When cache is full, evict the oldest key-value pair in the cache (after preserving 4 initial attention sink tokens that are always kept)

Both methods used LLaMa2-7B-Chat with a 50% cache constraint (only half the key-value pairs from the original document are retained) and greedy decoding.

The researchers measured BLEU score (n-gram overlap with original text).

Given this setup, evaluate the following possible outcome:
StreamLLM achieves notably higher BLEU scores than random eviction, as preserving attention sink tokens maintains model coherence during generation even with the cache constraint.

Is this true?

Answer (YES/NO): YES